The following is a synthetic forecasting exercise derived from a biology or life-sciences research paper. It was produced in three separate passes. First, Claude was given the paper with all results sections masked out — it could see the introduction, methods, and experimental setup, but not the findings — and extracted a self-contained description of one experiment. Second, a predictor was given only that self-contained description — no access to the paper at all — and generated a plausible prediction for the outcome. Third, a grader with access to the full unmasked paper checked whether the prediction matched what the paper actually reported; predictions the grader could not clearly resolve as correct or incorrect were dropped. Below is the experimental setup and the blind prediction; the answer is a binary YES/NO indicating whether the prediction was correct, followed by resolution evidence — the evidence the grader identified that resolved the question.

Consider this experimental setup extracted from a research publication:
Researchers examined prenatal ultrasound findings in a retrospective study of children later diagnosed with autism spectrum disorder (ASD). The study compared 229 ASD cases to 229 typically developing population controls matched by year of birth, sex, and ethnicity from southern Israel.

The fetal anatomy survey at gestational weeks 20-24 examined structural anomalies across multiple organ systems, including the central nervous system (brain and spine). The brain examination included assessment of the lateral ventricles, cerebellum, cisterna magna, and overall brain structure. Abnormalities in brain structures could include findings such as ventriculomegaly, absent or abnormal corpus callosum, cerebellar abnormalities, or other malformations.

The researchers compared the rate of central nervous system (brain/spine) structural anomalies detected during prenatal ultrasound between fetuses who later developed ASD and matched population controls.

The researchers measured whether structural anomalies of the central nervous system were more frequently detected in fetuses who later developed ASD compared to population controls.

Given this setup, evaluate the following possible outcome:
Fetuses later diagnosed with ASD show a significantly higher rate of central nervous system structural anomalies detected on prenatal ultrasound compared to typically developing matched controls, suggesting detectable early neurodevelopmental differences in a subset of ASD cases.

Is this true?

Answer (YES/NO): YES